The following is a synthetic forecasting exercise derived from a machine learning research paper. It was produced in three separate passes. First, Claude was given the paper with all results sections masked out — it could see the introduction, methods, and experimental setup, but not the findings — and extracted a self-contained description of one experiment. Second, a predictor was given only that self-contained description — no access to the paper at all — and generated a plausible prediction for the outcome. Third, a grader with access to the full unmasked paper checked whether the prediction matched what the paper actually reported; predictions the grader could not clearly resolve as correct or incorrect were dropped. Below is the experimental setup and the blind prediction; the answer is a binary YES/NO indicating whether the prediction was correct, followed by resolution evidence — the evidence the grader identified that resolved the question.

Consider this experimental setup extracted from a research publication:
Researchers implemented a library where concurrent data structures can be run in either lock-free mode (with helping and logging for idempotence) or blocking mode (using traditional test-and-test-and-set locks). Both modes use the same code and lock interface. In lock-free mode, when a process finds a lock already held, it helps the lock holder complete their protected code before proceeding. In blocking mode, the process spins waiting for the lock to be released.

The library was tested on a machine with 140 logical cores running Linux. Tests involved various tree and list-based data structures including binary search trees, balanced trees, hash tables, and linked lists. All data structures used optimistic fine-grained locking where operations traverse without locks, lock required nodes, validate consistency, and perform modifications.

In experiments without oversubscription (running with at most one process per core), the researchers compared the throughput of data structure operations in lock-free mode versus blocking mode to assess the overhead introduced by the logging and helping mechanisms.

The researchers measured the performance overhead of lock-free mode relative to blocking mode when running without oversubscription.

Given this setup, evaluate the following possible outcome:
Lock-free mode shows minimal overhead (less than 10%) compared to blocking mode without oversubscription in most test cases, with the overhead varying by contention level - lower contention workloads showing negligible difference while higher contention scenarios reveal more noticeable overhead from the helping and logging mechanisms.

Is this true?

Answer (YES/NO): NO